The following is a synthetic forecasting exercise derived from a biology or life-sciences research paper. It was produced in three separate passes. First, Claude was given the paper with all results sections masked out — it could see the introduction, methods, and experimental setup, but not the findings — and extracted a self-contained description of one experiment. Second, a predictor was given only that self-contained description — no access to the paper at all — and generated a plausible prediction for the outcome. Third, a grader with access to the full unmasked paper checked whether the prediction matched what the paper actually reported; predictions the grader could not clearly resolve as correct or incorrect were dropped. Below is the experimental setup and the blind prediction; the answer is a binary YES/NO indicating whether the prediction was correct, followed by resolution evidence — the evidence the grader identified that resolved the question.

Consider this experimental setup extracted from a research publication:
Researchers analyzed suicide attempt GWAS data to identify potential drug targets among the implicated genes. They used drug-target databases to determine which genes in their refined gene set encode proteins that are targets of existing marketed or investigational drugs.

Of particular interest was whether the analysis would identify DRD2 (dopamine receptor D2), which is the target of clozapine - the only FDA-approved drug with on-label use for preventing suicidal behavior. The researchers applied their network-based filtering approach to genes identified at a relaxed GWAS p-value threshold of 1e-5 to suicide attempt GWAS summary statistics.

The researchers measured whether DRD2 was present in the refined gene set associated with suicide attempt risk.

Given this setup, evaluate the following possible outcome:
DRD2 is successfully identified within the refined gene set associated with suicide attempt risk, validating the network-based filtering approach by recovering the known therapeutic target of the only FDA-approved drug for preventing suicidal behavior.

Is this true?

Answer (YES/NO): YES